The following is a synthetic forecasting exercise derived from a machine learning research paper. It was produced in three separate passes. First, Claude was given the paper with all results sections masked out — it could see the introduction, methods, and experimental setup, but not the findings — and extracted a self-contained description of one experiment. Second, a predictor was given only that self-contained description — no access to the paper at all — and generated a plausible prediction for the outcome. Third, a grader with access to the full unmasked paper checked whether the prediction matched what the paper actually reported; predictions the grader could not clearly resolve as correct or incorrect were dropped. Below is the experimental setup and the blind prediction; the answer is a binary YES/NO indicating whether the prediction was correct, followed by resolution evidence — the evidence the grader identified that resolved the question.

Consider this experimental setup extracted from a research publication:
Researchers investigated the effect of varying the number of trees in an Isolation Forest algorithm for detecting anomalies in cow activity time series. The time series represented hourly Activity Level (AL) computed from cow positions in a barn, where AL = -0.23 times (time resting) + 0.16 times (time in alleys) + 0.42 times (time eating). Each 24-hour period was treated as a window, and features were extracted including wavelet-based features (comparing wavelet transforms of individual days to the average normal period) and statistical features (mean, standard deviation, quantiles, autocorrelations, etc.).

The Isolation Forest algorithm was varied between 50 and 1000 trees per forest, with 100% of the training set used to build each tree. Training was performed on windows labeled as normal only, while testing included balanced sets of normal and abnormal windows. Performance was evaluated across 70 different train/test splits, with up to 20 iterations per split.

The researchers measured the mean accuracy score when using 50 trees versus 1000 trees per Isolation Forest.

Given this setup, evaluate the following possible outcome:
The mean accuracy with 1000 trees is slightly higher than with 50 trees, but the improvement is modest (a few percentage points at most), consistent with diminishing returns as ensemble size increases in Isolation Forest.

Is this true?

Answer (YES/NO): YES